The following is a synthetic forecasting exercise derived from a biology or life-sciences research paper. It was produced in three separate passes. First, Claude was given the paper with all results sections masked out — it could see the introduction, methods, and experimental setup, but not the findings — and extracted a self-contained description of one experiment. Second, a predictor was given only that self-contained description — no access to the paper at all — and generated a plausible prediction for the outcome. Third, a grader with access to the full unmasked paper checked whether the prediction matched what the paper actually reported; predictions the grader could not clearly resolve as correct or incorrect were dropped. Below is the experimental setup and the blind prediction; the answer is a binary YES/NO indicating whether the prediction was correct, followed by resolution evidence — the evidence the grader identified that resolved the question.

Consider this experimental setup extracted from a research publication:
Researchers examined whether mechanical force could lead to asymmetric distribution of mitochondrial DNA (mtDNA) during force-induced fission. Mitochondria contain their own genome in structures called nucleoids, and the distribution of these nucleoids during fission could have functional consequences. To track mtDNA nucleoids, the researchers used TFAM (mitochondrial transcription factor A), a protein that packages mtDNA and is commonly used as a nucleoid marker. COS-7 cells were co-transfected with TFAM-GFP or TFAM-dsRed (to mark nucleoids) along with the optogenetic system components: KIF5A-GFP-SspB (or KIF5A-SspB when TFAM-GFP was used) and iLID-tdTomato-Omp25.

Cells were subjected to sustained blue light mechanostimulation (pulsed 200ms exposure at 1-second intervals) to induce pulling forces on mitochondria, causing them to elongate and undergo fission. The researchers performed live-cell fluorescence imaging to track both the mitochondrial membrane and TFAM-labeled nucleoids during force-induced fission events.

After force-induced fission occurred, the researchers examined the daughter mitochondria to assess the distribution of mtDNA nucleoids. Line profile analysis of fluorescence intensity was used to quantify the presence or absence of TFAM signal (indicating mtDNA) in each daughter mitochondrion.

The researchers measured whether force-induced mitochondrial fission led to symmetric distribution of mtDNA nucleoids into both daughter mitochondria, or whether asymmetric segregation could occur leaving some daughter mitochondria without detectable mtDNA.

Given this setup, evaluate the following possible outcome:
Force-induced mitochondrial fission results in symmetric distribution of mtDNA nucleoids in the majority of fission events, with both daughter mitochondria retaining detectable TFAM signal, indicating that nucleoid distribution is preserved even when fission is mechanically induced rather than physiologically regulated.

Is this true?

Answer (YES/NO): NO